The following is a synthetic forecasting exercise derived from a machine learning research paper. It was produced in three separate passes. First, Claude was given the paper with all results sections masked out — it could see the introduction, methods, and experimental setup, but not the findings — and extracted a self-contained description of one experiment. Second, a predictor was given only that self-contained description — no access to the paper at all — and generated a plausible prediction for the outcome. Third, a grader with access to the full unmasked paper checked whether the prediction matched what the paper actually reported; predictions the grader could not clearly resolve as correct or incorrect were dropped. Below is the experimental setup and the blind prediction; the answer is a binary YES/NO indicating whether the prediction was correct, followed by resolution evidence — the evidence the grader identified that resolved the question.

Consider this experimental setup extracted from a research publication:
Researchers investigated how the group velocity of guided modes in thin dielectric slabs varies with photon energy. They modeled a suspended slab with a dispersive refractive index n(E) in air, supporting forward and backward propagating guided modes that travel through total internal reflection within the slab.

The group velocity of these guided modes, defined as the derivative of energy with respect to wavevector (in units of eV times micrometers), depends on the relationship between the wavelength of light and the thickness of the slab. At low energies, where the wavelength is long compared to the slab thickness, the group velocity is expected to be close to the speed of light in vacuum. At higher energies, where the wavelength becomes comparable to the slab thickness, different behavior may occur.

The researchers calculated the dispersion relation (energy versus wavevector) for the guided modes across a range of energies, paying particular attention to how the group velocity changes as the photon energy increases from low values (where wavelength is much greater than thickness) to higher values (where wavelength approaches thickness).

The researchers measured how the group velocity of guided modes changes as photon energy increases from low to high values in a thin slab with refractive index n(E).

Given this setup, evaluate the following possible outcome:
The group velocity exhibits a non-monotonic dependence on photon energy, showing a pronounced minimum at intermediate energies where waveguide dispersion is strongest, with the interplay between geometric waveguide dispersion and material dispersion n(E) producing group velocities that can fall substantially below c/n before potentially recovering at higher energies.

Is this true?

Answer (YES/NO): NO